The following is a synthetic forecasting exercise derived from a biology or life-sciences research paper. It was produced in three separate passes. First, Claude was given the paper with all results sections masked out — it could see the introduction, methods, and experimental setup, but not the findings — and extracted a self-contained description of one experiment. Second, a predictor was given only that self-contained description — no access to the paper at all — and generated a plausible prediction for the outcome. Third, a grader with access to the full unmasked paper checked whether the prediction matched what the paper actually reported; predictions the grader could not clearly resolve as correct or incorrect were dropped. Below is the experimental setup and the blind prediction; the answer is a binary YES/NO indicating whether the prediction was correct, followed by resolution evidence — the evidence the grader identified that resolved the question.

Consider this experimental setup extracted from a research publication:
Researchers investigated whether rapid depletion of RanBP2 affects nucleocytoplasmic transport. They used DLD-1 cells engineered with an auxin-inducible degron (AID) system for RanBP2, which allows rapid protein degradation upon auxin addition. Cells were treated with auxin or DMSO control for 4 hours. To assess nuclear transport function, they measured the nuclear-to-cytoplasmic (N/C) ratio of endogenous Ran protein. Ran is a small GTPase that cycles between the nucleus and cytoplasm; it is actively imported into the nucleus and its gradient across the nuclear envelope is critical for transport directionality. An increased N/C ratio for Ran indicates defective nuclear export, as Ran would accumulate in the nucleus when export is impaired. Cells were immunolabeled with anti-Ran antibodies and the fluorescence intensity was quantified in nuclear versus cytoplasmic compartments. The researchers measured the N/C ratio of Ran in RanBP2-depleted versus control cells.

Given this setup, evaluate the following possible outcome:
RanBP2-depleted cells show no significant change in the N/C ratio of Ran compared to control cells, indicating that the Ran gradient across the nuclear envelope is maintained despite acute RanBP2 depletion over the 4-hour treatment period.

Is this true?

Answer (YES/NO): NO